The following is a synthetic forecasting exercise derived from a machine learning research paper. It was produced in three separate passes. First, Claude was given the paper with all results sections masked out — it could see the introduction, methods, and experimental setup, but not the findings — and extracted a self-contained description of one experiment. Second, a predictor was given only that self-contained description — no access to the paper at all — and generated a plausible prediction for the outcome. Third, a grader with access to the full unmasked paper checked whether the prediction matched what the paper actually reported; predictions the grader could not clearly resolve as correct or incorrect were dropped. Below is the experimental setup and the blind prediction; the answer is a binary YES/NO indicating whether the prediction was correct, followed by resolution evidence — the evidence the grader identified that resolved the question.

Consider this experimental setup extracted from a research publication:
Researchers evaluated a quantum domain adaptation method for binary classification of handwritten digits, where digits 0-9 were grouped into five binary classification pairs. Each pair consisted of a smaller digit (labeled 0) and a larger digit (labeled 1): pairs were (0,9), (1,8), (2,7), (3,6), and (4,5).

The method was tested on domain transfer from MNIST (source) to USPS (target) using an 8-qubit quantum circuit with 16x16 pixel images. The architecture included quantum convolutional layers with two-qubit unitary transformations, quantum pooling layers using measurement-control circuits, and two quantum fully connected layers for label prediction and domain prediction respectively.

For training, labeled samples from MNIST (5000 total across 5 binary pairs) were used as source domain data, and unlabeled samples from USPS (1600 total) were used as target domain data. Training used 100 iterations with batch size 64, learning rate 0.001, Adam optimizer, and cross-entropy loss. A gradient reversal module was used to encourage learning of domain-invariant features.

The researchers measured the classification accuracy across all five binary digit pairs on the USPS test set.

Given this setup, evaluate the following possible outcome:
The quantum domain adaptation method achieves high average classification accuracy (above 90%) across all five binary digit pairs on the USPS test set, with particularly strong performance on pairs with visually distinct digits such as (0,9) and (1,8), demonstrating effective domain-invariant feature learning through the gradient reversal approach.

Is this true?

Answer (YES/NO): NO